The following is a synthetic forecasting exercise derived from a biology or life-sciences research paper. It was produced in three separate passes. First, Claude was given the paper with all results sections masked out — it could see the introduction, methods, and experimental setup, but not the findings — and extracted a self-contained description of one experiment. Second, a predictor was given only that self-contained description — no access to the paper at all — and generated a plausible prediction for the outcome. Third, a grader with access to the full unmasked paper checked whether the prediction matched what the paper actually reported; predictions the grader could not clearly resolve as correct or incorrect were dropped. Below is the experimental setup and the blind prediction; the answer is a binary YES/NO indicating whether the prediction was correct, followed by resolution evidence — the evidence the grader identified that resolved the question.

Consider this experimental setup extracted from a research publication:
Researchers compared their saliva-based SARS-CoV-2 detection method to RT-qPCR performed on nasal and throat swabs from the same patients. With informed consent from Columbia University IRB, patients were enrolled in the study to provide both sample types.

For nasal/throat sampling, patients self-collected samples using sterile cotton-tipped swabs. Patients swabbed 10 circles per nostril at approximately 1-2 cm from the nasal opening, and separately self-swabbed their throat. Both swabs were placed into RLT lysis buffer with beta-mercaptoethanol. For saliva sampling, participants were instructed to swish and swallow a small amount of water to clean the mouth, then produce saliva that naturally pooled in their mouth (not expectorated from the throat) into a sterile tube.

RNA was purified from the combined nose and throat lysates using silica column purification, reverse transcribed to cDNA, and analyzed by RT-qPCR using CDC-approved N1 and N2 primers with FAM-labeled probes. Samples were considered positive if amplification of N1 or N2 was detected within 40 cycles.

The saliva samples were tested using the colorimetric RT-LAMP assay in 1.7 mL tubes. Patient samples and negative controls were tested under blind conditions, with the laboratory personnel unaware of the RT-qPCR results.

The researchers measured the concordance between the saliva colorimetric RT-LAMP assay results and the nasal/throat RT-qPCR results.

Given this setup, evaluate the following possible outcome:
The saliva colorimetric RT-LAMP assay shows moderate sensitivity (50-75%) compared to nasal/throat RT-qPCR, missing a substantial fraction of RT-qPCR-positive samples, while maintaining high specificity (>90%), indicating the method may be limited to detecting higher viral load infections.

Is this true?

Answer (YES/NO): NO